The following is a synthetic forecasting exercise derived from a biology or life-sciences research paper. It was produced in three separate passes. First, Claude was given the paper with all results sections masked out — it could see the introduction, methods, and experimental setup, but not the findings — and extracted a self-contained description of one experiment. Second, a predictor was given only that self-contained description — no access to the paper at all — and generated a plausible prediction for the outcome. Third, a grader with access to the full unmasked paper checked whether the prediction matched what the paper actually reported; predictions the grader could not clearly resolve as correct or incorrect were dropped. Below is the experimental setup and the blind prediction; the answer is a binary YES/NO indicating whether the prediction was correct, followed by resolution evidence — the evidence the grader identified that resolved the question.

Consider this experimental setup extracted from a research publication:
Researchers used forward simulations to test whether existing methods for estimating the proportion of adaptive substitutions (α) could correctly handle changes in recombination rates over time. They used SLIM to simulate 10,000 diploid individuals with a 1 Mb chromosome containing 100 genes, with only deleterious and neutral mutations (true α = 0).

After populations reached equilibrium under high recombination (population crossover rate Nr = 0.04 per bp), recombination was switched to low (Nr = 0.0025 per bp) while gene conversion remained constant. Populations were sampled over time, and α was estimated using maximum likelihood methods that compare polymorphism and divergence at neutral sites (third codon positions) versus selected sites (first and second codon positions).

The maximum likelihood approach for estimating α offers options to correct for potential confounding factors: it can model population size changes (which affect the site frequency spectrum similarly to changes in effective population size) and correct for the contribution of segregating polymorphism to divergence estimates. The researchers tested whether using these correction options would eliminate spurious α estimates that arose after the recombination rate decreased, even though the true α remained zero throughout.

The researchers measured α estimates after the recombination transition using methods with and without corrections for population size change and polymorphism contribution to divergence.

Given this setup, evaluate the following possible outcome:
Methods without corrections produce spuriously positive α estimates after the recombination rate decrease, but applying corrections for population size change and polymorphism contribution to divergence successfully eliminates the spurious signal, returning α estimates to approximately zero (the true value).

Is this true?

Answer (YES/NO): NO